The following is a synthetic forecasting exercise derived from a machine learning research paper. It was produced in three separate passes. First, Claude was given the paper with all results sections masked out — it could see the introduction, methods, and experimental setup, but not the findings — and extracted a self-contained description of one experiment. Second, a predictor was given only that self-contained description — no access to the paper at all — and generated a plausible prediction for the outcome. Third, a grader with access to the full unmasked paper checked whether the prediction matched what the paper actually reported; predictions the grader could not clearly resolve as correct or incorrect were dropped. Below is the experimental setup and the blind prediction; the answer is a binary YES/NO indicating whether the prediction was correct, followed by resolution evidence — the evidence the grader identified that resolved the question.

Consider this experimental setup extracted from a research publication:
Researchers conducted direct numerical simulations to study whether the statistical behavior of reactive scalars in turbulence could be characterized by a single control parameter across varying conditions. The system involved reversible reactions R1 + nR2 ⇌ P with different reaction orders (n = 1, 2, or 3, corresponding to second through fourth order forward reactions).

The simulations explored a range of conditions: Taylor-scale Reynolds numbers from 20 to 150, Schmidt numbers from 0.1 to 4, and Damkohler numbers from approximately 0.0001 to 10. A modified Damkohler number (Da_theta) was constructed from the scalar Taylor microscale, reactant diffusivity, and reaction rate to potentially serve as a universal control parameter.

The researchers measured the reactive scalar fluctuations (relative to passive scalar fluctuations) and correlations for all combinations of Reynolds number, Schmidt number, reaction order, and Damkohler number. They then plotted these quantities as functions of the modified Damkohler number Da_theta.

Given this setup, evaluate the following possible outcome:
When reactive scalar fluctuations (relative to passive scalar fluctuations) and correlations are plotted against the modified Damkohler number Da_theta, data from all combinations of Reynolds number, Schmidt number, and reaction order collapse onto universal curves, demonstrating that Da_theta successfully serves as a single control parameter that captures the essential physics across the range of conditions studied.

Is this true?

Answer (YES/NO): YES